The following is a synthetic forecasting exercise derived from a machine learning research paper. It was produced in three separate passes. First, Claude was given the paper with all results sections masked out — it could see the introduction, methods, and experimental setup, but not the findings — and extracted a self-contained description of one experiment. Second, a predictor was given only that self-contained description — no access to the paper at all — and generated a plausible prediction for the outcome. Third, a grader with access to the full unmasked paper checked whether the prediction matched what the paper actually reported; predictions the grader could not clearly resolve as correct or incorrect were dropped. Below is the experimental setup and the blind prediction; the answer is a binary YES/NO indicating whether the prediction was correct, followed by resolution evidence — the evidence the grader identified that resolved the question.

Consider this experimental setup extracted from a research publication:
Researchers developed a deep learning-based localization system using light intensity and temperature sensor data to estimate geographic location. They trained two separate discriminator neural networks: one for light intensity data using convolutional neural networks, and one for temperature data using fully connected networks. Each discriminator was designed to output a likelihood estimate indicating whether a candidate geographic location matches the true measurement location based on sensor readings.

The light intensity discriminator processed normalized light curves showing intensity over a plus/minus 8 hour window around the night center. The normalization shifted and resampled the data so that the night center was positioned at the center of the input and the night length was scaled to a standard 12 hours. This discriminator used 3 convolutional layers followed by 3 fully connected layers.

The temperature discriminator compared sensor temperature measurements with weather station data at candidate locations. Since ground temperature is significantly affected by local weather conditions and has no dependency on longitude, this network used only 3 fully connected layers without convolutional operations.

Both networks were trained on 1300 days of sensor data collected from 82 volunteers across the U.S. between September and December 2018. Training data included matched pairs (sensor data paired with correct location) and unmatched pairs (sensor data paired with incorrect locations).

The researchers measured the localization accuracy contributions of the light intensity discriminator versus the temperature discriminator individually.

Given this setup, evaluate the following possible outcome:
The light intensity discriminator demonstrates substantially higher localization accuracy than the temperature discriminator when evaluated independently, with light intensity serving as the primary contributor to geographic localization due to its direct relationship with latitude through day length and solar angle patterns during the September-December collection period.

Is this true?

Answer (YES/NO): NO